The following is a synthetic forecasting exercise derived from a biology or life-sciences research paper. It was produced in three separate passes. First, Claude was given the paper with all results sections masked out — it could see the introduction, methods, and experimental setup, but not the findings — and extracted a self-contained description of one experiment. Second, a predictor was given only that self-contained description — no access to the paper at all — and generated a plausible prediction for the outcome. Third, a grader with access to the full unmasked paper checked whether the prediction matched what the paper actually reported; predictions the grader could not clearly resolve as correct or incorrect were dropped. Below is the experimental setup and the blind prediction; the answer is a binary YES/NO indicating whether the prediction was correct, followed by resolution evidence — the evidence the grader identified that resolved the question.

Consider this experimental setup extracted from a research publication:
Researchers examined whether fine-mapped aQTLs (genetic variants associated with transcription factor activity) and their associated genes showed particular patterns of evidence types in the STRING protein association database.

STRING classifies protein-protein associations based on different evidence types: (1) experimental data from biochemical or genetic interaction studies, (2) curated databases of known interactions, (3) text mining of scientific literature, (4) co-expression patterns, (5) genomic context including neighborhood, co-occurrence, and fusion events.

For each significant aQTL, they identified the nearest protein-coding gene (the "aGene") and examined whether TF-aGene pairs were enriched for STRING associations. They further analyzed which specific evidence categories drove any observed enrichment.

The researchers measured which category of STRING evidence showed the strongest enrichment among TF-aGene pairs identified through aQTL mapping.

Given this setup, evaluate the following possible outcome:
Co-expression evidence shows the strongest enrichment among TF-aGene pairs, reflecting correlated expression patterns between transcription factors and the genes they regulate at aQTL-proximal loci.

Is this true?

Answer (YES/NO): NO